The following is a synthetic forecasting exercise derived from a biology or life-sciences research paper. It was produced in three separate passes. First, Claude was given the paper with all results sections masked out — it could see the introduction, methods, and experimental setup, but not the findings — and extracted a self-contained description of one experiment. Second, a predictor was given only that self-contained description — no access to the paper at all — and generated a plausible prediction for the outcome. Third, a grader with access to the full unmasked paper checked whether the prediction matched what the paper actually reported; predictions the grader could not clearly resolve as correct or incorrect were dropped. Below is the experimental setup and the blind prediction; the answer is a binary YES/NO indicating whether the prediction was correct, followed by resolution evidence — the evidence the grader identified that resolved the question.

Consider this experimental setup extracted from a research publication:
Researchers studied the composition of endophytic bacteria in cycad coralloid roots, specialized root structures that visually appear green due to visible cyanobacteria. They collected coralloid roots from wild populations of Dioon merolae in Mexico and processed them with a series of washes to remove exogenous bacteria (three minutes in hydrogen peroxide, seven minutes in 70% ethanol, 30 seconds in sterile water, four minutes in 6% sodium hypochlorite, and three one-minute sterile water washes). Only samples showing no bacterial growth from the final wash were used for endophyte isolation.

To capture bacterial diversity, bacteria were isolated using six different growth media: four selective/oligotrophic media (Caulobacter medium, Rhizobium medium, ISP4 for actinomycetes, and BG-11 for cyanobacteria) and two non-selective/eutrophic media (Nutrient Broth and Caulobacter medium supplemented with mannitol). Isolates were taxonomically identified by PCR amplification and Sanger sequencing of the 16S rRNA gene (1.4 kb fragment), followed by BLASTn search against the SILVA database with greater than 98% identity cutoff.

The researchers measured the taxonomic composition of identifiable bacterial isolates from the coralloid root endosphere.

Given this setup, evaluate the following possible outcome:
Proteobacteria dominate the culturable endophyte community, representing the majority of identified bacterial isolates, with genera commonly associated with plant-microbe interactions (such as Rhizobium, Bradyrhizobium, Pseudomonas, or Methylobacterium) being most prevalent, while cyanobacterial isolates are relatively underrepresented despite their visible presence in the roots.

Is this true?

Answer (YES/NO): NO